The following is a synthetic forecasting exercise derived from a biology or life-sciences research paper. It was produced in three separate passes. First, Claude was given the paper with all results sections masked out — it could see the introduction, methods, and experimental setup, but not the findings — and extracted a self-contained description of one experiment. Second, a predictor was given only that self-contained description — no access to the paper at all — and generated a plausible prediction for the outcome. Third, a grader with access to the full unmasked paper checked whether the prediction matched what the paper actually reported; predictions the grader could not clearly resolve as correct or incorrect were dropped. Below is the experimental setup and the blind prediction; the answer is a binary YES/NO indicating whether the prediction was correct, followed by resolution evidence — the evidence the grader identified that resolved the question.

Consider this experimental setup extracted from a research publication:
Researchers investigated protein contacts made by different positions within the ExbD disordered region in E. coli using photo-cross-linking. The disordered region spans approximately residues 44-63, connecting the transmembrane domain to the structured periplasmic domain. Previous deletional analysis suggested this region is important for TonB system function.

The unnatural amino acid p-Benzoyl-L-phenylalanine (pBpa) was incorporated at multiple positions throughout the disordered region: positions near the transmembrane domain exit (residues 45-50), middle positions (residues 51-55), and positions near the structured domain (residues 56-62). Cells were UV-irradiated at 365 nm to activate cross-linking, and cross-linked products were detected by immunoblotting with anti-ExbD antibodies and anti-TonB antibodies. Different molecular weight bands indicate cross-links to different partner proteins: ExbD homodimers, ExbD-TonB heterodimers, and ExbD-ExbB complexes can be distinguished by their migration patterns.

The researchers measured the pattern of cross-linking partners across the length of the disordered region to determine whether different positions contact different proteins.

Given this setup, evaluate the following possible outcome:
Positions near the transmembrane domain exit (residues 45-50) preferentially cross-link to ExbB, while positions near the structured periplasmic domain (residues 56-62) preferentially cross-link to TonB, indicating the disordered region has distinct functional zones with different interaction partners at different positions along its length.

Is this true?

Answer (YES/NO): NO